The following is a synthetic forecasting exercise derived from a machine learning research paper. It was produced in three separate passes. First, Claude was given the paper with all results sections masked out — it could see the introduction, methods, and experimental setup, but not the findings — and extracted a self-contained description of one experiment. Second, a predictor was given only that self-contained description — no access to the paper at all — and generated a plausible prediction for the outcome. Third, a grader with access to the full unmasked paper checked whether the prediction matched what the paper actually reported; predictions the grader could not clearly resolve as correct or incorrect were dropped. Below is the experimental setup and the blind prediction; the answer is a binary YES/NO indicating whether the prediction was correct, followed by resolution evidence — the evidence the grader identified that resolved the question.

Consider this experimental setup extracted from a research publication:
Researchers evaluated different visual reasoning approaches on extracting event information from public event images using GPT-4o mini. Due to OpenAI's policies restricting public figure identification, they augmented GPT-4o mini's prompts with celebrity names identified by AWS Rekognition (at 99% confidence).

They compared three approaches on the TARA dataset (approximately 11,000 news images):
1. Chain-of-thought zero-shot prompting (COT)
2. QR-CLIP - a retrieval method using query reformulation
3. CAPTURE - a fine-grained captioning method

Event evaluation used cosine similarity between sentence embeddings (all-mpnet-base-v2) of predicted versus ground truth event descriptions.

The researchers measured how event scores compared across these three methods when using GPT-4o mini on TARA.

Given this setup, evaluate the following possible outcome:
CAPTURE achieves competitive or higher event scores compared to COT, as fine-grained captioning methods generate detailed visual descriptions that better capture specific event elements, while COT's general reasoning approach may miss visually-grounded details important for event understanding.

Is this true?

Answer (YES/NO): NO